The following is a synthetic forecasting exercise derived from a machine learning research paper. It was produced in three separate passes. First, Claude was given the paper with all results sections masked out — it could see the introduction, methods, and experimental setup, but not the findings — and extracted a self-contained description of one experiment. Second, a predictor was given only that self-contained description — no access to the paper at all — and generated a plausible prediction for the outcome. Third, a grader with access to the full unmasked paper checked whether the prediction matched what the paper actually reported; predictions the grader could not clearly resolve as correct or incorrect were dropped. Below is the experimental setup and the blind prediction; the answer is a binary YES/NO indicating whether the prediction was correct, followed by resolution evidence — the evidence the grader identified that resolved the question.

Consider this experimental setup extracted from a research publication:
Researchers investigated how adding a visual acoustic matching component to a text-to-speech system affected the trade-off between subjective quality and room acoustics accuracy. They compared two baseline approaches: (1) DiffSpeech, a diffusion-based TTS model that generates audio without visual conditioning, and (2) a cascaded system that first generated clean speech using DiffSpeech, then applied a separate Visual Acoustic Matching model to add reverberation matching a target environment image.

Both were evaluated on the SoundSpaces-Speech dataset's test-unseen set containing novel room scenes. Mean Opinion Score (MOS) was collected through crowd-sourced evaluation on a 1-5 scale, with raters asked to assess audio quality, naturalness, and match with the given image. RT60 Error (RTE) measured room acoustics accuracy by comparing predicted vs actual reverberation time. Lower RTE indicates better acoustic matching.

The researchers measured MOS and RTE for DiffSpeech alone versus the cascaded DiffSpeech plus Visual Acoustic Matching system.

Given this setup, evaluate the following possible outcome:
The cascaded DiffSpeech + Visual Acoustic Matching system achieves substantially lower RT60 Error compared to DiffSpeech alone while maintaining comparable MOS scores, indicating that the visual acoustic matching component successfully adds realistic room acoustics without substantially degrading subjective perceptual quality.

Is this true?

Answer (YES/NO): YES